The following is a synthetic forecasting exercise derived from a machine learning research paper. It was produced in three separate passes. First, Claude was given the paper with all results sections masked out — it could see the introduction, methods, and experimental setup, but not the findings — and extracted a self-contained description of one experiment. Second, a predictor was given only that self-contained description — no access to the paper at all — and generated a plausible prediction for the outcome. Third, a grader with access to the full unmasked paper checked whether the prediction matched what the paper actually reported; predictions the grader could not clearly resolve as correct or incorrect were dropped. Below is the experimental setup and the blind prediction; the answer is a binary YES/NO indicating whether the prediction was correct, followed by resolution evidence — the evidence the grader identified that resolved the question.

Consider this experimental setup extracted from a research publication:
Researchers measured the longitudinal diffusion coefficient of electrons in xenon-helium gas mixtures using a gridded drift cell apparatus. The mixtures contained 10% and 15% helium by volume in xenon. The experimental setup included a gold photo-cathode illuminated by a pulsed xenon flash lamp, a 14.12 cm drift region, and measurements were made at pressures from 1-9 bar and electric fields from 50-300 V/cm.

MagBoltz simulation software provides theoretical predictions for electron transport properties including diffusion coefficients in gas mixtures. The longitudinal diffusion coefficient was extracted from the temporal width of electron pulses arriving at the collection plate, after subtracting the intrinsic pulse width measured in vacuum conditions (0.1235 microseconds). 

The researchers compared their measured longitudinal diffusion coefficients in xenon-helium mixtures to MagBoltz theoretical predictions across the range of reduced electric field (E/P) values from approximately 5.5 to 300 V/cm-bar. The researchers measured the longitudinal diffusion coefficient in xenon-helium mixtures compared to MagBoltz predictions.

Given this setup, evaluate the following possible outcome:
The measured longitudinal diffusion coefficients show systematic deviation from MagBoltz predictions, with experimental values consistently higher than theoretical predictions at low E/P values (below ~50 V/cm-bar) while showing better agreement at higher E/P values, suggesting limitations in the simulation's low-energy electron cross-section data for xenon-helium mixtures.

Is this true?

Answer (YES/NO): NO